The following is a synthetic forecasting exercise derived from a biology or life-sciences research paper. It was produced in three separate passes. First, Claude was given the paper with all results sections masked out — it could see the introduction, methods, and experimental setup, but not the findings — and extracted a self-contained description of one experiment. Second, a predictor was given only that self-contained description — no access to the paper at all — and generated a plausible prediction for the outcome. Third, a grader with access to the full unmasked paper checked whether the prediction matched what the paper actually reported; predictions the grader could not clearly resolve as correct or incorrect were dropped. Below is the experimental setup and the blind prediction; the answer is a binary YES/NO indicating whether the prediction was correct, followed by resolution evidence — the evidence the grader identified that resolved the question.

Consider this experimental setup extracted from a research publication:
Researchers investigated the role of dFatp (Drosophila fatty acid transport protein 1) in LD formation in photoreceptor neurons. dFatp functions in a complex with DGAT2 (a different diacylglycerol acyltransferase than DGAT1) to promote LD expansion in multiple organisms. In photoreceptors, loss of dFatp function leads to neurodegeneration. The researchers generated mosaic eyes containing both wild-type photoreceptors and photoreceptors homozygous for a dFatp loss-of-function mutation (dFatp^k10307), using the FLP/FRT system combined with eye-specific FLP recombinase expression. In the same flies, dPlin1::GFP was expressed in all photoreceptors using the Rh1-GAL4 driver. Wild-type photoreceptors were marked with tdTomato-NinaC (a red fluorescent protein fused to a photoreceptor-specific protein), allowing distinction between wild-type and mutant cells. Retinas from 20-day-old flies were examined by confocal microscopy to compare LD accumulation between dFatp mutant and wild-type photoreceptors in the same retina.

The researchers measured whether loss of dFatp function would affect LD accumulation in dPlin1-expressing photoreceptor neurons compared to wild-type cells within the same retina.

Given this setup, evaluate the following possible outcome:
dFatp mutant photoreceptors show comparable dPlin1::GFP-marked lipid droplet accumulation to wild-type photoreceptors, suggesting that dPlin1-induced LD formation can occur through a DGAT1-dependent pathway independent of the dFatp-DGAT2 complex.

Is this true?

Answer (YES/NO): NO